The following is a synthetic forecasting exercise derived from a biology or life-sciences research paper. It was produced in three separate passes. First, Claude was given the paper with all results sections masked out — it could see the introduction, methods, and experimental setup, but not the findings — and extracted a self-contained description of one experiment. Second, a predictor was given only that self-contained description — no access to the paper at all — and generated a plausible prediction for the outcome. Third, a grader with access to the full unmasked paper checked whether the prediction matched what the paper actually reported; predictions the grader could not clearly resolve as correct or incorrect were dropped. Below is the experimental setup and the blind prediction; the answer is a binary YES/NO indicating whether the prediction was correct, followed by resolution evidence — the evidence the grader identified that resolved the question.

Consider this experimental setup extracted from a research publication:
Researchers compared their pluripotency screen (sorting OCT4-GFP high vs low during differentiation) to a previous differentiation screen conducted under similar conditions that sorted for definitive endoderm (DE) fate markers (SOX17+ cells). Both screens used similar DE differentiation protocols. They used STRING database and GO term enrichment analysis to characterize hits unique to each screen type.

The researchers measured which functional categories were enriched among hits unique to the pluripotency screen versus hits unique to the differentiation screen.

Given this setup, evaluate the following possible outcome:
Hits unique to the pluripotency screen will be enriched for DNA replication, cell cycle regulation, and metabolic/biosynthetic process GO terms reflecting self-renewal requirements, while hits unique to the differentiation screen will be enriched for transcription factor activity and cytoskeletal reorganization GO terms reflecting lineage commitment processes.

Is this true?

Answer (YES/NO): NO